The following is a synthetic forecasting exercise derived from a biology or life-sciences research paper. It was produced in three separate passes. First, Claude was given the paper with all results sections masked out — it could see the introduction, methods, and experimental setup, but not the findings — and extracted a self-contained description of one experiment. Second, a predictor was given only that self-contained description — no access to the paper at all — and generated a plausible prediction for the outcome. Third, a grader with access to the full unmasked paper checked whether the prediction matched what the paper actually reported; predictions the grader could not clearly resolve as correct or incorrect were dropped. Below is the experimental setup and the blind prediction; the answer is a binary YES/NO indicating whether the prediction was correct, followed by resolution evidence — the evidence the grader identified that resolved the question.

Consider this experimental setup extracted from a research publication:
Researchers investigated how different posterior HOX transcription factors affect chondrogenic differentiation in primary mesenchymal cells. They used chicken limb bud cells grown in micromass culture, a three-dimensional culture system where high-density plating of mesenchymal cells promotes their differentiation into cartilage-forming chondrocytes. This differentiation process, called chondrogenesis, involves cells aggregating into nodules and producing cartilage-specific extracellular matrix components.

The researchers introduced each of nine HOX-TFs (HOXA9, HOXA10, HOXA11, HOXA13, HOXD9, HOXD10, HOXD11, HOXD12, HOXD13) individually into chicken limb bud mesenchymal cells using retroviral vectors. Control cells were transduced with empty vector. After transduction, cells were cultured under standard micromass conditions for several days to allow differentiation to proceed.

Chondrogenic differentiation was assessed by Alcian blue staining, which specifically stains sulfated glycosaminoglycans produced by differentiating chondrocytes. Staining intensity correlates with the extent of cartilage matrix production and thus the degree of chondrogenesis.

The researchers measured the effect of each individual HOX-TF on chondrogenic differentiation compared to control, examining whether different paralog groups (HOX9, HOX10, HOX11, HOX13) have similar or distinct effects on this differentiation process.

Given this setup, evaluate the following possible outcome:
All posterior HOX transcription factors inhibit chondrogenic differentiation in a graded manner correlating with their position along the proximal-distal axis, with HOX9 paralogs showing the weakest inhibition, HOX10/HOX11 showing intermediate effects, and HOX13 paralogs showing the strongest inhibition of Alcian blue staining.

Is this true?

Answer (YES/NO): NO